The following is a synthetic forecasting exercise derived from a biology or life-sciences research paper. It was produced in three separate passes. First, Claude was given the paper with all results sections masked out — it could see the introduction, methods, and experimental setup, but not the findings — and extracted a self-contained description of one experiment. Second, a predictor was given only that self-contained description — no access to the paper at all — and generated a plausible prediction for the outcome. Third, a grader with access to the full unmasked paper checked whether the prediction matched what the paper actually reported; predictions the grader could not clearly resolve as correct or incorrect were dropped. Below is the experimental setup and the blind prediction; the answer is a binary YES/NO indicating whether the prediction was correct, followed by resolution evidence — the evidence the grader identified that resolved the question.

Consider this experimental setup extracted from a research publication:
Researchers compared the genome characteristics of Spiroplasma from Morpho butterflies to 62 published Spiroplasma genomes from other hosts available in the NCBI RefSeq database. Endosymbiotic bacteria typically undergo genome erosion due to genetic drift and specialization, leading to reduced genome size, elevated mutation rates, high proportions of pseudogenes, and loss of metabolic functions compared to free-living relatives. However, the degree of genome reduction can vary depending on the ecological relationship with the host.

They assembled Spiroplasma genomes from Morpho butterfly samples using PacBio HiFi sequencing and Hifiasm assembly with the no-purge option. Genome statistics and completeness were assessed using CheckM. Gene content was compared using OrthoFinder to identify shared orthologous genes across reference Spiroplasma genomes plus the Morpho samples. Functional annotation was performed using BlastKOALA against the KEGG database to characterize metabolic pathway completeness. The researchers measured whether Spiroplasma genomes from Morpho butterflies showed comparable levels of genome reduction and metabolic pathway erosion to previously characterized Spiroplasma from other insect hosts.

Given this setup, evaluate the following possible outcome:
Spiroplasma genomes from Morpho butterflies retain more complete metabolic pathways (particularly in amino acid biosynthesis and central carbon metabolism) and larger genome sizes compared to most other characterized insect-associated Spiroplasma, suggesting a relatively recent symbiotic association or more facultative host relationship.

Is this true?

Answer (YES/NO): NO